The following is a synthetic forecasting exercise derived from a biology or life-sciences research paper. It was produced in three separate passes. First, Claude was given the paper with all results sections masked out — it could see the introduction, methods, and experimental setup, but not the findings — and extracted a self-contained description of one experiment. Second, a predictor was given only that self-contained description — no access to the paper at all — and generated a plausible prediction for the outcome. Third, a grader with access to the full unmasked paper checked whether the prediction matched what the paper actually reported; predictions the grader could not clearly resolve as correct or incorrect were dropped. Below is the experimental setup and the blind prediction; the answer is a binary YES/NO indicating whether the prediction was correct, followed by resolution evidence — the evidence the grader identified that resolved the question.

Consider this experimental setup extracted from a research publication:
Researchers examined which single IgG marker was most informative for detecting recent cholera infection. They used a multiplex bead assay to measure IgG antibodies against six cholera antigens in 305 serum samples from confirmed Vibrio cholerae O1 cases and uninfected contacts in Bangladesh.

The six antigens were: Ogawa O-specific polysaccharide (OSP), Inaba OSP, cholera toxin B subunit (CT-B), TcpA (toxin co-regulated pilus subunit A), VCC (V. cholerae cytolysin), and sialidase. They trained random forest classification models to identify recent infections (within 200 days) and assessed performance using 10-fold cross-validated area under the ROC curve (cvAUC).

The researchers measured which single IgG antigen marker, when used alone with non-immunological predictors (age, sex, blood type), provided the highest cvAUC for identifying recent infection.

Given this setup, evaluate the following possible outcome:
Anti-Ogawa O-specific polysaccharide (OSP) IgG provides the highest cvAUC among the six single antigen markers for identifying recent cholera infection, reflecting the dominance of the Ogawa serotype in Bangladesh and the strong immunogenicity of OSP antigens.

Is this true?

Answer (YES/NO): NO